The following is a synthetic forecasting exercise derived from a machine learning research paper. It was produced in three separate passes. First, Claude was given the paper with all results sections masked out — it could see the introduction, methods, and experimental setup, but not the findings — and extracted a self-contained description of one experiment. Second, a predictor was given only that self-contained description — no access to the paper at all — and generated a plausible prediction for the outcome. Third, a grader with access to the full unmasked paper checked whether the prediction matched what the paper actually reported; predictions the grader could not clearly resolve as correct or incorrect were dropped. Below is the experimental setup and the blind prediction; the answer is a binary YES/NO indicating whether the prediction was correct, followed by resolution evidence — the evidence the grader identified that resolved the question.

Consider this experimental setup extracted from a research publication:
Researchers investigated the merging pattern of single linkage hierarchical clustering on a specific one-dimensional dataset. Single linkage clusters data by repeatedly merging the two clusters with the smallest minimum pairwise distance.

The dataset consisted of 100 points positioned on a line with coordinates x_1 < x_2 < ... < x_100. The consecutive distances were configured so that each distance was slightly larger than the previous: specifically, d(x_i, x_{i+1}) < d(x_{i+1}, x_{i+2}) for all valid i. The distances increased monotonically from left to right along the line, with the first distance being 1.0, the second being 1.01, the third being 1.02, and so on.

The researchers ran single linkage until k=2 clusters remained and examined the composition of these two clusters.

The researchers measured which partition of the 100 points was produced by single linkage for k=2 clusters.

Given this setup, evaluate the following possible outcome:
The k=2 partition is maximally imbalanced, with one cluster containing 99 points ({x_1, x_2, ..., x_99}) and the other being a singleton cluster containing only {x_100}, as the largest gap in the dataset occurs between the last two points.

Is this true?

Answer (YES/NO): YES